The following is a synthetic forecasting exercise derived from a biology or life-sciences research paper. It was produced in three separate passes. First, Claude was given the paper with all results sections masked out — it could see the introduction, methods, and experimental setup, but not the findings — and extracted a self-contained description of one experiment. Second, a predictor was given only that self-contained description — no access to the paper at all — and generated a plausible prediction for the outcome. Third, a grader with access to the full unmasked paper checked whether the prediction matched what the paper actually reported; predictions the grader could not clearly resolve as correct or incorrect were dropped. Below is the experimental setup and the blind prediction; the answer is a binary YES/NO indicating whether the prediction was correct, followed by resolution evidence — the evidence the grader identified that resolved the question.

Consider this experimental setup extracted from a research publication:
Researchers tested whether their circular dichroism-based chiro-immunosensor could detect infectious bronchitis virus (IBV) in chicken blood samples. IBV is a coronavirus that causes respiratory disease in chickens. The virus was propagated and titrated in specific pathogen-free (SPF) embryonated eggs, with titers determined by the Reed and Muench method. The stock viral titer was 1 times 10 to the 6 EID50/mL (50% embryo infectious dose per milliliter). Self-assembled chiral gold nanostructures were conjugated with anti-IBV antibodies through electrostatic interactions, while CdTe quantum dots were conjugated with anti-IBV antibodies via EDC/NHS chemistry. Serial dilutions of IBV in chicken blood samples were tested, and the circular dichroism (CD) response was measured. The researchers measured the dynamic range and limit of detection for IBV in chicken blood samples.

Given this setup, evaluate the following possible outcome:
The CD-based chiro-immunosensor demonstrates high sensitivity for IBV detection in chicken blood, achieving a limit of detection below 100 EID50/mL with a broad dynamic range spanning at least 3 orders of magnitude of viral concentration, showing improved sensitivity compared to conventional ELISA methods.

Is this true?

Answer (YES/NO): NO